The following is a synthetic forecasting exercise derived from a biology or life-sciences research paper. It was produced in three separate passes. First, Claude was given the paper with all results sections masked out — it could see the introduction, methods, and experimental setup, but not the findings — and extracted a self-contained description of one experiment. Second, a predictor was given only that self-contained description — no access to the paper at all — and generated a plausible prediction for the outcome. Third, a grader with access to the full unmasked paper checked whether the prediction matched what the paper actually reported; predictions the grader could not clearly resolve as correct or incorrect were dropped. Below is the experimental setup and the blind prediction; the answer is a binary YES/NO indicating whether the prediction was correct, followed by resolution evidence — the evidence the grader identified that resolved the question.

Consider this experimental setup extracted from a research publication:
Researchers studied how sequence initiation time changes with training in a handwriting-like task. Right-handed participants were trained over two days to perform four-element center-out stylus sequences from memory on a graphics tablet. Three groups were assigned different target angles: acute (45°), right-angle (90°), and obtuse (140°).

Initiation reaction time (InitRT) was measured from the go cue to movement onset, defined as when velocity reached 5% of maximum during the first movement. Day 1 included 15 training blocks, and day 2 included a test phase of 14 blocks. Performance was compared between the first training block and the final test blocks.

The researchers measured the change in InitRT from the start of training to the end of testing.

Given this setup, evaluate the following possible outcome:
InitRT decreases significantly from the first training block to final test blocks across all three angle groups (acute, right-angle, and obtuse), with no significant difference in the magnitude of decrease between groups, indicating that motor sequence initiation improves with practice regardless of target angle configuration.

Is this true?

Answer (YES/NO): YES